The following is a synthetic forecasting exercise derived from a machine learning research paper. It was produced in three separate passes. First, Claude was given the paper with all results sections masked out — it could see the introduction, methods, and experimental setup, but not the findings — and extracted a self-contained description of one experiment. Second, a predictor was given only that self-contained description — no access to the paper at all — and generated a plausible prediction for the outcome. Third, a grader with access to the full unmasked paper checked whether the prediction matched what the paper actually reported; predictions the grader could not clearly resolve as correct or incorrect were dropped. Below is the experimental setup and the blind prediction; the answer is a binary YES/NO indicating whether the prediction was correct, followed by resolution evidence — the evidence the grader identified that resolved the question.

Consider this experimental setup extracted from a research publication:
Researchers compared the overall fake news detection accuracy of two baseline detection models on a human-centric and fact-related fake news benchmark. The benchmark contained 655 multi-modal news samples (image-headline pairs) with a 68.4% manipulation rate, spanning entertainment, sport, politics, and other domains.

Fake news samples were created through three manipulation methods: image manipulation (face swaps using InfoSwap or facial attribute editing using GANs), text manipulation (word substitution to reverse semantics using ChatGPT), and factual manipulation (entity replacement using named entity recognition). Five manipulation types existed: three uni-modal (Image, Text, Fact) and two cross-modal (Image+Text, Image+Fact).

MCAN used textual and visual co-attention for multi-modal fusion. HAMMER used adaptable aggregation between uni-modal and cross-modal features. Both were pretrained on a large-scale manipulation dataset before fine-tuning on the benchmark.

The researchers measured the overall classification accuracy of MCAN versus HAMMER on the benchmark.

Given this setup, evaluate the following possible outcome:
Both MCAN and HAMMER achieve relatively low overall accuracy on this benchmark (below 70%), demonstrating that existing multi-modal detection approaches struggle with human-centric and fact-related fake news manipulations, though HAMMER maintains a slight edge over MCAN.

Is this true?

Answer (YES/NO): NO